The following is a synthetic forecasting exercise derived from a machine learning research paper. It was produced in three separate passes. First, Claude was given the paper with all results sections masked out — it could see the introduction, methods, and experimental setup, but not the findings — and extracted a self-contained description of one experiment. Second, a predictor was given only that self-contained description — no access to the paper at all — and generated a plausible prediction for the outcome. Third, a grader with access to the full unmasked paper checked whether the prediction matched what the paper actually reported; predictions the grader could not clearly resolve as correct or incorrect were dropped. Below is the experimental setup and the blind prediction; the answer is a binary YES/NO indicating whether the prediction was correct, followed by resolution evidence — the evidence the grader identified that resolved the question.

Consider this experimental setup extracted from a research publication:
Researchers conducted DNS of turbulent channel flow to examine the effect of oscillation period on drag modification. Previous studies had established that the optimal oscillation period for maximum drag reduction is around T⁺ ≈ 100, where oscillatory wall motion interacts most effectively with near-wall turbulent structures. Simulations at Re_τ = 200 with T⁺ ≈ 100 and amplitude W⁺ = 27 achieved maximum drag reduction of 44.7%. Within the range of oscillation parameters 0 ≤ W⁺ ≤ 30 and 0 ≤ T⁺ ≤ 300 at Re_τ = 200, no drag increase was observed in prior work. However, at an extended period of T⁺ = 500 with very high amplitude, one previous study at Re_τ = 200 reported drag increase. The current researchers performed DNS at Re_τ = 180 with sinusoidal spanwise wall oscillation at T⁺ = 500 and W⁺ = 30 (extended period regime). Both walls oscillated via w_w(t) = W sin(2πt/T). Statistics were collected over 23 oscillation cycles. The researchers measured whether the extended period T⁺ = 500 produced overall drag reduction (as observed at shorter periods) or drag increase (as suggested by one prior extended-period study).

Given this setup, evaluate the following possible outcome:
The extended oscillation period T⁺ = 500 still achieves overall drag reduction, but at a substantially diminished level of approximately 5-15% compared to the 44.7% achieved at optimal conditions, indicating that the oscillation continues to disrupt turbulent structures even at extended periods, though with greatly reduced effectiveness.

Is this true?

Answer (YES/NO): NO